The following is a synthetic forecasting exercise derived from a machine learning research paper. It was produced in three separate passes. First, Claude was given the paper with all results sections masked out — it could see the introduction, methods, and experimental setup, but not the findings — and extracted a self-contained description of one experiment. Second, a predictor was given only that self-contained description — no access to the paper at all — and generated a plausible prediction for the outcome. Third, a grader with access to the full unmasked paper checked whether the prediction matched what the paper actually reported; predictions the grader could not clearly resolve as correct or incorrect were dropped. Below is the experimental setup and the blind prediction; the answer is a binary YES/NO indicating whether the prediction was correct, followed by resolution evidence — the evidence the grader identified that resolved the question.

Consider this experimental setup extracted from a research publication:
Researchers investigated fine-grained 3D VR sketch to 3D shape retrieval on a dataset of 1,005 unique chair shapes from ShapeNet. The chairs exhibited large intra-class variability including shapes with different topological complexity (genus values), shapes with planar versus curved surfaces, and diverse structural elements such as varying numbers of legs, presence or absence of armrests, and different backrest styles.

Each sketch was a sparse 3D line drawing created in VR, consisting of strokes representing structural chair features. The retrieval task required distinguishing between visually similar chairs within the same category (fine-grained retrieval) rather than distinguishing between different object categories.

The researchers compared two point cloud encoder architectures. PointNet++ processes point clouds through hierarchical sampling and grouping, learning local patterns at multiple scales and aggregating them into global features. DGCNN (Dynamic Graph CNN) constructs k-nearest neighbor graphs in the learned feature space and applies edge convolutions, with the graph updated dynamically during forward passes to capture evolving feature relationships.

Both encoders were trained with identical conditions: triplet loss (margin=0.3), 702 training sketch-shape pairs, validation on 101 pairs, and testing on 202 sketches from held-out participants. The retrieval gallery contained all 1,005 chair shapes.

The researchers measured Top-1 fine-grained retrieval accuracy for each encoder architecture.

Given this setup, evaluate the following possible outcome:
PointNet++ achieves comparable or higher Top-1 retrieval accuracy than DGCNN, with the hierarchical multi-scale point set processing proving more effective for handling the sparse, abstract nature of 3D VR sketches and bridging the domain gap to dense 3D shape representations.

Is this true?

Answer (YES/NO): YES